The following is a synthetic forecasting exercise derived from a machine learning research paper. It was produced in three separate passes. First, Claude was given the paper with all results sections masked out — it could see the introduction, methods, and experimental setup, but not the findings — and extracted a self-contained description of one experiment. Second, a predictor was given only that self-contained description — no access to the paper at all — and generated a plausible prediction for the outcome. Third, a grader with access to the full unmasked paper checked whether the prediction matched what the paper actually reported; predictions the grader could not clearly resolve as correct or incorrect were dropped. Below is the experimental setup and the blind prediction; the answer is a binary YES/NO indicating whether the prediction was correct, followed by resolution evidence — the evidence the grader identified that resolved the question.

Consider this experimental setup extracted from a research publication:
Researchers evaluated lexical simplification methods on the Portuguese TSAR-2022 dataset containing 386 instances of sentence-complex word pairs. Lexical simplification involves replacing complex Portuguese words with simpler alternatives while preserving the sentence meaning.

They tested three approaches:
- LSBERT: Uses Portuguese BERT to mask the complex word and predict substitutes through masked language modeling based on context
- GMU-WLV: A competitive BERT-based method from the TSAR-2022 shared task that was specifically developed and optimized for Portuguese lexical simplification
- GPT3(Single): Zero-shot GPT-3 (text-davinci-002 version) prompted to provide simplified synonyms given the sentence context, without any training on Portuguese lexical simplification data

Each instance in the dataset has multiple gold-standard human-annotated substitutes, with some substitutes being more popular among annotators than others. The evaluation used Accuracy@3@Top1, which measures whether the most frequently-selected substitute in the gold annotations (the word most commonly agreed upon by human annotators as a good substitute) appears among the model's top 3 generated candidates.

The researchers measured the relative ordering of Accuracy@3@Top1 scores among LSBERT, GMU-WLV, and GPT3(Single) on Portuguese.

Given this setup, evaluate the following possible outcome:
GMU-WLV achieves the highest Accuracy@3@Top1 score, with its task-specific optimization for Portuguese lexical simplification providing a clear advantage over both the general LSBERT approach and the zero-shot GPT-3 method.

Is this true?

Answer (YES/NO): NO